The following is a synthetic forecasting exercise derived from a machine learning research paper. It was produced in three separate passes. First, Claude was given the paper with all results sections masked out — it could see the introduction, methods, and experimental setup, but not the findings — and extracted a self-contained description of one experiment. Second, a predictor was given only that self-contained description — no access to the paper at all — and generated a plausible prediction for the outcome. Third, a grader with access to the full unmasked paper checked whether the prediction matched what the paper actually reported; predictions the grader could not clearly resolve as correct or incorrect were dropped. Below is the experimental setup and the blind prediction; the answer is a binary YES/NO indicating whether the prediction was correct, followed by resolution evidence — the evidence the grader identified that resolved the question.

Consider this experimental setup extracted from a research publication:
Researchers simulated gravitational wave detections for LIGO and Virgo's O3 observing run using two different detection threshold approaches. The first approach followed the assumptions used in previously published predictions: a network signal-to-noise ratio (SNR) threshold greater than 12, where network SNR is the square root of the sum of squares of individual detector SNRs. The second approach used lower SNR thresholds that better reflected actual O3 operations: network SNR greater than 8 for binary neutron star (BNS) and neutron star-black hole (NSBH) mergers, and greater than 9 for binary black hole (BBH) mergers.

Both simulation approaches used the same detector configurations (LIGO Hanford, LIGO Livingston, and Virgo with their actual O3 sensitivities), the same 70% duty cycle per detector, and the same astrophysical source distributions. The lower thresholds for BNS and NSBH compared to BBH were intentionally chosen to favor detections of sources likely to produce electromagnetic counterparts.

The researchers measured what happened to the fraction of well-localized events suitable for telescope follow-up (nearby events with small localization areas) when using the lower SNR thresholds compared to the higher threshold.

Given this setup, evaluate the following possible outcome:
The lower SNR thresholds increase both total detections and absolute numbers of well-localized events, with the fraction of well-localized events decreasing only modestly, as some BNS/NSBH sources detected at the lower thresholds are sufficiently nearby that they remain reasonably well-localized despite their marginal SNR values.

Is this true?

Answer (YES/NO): NO